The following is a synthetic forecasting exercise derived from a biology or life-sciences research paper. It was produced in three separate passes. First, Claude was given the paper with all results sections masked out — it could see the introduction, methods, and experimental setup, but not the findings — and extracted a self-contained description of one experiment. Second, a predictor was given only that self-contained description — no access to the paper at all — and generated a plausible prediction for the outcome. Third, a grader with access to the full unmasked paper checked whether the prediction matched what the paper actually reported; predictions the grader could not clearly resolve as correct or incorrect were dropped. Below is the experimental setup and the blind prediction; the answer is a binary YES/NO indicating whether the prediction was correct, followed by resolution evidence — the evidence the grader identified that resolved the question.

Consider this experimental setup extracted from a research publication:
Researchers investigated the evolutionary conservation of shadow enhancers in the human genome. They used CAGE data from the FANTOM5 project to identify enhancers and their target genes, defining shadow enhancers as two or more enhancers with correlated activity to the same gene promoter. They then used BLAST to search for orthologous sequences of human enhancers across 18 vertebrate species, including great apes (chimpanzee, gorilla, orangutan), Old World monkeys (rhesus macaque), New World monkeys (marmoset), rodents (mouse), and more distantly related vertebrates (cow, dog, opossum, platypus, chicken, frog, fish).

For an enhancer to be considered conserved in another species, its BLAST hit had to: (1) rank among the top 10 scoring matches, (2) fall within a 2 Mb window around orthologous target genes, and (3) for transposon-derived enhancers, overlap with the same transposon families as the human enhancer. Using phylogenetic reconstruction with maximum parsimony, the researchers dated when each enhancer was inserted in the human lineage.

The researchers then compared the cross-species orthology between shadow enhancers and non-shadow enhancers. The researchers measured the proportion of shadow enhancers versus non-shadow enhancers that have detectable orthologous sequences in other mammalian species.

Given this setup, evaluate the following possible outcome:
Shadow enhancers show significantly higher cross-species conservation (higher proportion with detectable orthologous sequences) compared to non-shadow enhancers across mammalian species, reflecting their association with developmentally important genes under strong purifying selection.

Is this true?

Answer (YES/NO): NO